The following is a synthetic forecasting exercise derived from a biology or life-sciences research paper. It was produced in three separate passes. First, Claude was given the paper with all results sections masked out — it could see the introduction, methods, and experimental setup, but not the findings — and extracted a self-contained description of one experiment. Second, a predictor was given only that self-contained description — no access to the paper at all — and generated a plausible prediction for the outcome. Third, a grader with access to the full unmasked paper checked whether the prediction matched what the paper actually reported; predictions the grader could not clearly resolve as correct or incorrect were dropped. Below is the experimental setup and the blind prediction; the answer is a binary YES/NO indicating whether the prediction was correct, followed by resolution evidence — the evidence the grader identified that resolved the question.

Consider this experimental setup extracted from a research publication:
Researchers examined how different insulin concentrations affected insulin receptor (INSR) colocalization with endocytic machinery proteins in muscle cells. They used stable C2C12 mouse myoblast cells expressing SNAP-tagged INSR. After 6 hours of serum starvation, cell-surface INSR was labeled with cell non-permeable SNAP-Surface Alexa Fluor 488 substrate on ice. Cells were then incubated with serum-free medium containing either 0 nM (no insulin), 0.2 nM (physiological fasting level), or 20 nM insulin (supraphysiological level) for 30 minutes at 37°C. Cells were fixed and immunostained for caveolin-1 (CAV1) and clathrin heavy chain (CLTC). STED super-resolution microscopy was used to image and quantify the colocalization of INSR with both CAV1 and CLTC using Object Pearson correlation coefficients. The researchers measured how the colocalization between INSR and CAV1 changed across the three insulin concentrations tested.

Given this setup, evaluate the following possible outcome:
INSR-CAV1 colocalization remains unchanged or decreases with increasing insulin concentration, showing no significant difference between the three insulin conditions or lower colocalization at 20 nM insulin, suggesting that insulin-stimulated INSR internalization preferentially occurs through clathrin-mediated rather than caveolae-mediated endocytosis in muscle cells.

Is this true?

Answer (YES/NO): NO